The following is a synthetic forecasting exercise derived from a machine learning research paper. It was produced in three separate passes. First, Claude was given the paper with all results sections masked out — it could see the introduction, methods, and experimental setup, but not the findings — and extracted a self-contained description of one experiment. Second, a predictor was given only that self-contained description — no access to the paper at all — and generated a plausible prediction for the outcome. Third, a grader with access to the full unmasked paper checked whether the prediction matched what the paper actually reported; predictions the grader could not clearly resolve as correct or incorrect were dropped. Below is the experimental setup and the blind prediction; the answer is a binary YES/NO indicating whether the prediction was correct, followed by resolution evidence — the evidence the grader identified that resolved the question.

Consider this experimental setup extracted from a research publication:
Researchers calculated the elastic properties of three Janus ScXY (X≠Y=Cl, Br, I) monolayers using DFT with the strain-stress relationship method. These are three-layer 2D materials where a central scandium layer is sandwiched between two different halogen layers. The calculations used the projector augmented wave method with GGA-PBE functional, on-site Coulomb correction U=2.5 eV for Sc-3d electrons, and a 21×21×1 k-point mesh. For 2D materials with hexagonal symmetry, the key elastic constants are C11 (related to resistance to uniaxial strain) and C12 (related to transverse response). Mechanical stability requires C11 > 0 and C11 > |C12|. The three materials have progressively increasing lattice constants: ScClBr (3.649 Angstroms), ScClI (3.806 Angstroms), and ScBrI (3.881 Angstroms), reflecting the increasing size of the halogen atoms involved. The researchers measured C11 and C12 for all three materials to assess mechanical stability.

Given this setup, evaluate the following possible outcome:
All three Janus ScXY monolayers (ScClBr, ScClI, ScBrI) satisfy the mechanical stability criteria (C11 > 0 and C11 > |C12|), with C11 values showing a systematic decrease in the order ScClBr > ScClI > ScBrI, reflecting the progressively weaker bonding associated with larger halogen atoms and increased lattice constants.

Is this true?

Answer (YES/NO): YES